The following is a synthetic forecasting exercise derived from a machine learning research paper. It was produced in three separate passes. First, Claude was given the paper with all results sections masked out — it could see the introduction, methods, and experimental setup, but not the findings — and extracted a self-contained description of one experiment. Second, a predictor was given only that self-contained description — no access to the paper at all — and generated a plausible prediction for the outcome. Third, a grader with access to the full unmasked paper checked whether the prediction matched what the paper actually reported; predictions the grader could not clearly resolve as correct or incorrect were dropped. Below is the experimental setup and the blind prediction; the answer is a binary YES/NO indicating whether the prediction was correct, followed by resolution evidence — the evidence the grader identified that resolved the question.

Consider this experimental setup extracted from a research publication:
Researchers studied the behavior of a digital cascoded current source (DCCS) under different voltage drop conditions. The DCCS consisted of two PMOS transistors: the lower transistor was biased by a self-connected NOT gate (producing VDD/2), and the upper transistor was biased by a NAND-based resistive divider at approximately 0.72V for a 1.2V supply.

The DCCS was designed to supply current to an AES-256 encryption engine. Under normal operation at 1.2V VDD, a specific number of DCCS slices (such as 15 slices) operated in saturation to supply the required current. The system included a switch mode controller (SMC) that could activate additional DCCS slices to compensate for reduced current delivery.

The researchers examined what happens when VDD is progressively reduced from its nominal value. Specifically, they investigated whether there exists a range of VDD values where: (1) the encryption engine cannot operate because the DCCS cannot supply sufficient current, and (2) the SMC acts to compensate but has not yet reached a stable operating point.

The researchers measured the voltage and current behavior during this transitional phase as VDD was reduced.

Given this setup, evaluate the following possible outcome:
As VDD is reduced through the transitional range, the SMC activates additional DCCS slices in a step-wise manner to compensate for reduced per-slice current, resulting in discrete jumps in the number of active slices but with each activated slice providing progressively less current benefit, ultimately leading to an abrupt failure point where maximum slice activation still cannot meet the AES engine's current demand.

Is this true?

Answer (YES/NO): NO